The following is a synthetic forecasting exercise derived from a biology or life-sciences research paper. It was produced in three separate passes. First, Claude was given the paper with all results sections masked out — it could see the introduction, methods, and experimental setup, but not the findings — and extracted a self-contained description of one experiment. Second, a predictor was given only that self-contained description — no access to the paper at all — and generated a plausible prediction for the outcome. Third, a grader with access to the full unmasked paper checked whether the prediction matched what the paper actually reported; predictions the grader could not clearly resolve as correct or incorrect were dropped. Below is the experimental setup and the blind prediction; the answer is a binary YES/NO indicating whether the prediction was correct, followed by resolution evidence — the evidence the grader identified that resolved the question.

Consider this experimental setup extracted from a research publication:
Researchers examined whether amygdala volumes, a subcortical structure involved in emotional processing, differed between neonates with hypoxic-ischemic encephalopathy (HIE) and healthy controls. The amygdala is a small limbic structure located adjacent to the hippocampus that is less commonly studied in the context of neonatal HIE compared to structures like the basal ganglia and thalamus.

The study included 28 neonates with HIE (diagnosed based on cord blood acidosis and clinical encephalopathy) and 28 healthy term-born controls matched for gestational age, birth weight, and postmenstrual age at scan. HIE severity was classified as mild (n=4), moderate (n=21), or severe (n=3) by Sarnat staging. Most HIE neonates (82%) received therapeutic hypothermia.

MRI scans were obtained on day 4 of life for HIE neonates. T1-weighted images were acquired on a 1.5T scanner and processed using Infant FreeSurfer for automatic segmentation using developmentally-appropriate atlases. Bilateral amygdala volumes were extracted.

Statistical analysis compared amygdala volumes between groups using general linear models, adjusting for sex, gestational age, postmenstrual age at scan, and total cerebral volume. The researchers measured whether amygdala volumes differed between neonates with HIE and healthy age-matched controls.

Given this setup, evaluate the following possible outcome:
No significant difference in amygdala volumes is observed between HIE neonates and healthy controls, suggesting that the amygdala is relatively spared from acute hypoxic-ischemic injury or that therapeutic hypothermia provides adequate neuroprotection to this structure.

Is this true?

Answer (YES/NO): YES